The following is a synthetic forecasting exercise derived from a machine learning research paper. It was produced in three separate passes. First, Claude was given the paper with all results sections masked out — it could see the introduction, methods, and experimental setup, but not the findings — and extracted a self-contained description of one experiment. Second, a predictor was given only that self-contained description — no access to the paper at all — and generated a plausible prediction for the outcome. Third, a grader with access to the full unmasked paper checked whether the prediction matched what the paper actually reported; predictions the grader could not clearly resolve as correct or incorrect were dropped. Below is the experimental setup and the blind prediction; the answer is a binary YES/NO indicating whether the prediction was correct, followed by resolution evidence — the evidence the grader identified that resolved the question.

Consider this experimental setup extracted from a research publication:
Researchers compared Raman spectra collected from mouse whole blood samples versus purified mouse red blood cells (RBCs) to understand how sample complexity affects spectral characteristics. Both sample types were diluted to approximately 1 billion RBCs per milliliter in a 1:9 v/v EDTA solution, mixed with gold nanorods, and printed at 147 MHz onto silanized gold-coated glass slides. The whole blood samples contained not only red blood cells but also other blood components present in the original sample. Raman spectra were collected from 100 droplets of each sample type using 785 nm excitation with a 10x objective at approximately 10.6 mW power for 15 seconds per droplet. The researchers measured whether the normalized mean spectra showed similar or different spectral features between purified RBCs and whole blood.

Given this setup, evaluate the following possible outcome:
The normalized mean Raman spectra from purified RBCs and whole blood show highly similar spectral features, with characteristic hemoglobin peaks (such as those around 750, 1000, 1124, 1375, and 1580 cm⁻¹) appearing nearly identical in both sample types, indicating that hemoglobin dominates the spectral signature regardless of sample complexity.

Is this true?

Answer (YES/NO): NO